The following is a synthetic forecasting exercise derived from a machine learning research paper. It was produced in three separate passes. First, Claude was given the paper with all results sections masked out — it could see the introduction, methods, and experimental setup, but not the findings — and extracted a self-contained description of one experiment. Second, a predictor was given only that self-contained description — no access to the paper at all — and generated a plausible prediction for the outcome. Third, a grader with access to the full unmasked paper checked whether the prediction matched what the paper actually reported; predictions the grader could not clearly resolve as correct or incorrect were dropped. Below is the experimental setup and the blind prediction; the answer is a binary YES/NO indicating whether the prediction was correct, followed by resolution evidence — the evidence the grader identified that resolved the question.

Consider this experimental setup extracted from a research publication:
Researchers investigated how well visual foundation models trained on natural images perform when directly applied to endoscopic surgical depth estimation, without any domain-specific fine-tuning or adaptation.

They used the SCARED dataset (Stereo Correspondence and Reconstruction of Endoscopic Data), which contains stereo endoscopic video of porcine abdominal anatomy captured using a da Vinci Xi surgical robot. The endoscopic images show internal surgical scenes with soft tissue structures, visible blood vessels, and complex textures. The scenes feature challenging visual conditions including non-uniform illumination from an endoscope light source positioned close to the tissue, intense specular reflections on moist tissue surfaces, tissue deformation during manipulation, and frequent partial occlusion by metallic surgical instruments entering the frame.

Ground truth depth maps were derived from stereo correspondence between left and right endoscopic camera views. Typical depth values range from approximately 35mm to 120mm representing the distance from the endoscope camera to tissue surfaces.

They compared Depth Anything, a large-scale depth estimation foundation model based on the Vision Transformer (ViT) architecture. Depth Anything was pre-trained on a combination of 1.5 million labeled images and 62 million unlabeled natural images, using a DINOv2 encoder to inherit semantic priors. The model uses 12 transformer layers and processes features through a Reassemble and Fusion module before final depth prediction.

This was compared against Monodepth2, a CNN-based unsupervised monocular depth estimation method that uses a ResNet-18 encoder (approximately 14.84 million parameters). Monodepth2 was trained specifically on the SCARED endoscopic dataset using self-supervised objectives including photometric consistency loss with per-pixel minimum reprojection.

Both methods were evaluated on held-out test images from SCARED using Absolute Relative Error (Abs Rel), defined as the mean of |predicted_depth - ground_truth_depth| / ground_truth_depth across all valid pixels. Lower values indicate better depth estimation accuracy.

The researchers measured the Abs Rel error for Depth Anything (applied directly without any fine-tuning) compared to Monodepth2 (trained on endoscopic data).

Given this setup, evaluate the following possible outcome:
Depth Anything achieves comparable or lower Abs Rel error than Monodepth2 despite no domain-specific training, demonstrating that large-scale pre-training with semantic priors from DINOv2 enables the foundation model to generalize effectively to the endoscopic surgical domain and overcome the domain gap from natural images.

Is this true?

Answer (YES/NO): NO